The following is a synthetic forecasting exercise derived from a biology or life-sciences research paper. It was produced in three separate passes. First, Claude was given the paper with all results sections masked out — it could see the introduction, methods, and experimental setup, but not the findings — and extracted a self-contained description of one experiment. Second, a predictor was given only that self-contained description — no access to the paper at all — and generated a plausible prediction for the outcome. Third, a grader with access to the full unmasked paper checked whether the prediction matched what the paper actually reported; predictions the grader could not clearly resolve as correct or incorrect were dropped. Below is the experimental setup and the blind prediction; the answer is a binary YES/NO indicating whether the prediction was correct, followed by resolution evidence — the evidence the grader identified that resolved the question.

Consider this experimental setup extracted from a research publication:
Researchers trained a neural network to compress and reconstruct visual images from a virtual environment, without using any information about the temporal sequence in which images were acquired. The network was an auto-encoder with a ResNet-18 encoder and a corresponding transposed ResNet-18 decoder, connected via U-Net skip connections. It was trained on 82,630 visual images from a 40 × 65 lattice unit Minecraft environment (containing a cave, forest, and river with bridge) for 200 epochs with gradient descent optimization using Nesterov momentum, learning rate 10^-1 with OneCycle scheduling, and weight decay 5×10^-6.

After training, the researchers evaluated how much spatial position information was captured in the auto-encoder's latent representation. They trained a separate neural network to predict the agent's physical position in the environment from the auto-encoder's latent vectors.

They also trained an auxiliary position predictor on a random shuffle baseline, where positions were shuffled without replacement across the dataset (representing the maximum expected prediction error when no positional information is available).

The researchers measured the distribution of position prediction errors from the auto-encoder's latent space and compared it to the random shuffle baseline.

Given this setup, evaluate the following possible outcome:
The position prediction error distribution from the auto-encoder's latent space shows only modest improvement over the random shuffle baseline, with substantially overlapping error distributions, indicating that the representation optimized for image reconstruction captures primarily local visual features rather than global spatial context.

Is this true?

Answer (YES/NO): NO